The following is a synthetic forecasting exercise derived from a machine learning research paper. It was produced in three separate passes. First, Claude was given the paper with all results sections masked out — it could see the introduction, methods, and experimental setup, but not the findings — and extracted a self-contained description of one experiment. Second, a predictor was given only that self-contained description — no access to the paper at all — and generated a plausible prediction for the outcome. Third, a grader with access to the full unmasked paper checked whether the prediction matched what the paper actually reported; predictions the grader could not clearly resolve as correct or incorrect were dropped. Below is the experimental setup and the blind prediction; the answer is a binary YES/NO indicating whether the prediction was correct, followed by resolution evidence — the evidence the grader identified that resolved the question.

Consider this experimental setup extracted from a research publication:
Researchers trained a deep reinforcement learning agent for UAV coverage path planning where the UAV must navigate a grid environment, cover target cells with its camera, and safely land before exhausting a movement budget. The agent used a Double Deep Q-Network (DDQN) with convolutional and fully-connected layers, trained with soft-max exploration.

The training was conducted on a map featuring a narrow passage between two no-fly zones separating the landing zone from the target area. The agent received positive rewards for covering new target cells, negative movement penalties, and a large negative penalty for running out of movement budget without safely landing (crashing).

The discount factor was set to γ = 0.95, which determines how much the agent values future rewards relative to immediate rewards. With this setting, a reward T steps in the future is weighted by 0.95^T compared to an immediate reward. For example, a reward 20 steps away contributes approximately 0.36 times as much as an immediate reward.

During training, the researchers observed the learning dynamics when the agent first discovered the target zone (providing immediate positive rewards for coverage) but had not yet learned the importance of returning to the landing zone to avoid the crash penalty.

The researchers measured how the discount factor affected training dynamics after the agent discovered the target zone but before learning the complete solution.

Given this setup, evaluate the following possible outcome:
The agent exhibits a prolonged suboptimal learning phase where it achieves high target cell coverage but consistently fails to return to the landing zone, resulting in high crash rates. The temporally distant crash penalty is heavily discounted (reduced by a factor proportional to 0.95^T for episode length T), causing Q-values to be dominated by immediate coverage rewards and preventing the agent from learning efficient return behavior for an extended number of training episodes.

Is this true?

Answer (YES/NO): NO